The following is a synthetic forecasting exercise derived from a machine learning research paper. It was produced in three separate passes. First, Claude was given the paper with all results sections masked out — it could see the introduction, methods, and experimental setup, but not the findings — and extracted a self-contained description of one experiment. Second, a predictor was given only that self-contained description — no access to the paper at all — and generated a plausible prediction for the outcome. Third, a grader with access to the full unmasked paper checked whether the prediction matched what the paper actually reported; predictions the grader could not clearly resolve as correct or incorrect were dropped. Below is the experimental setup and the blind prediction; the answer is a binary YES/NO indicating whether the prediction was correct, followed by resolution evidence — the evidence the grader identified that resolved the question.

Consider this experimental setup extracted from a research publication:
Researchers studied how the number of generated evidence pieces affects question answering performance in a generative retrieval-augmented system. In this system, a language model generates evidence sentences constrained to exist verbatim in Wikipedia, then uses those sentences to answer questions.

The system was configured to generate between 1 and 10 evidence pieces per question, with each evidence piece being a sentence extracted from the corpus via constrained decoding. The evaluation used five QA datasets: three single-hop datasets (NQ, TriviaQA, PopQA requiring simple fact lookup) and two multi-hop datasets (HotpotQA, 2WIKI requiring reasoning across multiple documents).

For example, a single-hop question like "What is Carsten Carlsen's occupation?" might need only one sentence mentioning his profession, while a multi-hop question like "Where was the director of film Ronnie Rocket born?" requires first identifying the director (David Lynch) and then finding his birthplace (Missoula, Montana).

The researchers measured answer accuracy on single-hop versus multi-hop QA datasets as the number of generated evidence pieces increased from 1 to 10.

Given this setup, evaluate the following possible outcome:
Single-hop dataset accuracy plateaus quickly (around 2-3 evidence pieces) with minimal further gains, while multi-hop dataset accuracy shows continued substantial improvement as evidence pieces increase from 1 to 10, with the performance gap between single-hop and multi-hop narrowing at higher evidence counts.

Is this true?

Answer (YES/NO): NO